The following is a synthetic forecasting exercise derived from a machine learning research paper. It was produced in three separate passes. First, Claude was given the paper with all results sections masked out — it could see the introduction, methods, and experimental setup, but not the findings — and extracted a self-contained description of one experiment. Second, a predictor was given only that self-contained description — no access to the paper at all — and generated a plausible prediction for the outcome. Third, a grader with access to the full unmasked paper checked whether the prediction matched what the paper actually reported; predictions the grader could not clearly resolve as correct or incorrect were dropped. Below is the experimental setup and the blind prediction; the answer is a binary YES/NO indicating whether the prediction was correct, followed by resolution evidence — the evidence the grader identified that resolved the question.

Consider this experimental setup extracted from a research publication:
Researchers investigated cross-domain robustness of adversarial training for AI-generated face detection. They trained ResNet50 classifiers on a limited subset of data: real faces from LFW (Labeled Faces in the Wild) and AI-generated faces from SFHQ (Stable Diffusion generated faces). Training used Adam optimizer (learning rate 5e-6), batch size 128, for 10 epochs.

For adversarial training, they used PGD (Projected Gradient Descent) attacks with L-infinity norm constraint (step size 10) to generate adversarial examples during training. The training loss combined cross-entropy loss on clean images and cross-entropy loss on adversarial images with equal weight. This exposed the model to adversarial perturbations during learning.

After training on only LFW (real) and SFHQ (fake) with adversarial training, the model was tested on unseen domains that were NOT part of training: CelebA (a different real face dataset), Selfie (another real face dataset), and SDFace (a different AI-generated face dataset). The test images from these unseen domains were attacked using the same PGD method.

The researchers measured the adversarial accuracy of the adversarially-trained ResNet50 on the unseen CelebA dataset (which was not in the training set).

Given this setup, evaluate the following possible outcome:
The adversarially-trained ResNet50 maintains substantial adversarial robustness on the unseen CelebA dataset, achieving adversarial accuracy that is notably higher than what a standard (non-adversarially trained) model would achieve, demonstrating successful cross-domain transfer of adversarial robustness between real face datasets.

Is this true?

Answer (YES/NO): NO